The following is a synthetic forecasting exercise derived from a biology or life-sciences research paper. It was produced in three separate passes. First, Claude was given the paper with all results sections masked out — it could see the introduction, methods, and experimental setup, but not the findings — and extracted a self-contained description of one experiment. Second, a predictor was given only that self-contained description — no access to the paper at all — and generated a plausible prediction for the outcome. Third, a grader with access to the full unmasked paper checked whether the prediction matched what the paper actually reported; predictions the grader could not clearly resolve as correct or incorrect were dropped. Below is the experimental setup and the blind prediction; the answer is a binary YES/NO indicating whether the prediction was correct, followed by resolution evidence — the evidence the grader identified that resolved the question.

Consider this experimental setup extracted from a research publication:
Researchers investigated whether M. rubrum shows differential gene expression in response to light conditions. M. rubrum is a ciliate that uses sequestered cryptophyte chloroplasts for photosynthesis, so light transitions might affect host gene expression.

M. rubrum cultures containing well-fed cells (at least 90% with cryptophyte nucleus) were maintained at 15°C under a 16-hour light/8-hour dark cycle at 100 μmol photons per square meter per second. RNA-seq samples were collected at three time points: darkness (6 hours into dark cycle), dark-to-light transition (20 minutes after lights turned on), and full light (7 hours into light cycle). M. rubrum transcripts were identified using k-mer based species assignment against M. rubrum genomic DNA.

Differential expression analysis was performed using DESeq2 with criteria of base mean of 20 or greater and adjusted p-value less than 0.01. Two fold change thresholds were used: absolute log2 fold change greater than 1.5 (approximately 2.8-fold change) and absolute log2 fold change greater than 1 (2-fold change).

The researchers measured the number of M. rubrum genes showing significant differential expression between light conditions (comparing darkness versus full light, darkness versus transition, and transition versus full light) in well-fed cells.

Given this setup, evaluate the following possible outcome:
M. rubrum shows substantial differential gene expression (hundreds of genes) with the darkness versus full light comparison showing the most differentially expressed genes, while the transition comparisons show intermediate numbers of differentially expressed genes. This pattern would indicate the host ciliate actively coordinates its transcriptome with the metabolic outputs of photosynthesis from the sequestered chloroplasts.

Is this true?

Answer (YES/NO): NO